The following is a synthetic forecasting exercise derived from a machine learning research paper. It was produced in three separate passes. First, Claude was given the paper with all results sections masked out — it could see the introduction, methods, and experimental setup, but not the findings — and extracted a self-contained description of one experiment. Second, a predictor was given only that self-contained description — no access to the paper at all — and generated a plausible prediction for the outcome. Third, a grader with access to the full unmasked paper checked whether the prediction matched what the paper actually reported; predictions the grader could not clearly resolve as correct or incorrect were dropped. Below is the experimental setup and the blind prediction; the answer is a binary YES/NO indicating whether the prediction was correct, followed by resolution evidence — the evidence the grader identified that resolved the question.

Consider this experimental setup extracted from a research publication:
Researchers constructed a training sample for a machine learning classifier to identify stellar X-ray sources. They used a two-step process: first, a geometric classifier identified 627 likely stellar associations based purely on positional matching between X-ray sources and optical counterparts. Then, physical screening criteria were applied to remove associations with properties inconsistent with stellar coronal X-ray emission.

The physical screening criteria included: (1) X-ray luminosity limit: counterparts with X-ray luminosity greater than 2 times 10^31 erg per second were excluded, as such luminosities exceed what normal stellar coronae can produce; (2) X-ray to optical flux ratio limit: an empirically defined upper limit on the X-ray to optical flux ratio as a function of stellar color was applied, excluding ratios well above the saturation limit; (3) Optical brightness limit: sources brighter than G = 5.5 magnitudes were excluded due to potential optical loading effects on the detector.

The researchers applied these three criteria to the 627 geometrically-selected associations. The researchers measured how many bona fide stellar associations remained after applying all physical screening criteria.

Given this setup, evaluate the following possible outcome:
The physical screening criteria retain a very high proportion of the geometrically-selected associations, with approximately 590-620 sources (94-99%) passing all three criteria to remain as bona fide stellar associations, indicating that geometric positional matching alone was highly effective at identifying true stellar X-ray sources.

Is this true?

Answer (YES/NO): NO